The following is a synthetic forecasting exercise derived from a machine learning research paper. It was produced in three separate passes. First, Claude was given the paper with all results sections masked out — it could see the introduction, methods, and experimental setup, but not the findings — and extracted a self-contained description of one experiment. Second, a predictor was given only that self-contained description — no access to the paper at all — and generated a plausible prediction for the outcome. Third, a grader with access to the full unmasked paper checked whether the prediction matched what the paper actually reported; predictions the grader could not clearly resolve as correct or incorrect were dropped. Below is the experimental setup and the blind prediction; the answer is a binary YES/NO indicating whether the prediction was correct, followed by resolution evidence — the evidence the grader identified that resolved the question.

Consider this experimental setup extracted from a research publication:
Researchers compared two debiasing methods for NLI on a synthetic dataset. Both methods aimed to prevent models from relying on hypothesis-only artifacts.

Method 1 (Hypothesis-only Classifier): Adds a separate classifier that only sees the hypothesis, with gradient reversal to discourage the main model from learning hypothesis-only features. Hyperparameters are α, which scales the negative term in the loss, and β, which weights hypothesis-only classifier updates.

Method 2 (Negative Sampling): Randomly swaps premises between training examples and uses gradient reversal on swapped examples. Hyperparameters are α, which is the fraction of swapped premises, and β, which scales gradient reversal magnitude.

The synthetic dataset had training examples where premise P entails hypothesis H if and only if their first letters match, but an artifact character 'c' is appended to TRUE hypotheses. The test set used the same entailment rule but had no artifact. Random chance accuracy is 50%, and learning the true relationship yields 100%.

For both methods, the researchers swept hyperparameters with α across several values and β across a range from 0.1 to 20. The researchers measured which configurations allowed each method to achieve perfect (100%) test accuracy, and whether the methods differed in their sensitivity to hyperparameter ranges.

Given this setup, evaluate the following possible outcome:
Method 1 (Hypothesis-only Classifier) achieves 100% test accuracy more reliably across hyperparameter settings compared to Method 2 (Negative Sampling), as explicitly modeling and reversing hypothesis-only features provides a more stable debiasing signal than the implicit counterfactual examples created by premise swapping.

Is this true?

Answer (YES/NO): YES